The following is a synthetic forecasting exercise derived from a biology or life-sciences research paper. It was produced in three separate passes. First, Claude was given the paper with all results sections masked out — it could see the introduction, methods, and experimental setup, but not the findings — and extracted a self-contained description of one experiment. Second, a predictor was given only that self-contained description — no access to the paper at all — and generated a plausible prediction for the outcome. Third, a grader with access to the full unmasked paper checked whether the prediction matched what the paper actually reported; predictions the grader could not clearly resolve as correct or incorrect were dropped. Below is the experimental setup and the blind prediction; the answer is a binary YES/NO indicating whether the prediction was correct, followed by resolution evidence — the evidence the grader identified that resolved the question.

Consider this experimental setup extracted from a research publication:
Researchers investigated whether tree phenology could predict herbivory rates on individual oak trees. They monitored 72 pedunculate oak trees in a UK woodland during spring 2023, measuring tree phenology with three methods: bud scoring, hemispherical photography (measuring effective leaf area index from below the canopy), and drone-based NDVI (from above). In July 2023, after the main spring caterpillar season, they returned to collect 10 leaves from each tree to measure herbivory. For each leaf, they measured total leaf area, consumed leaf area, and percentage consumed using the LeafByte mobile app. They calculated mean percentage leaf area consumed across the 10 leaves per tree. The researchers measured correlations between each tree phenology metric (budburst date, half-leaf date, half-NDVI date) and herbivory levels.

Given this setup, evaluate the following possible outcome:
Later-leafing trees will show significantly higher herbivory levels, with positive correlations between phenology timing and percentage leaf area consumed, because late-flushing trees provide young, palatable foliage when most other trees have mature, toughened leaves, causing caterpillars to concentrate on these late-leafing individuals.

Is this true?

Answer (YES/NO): NO